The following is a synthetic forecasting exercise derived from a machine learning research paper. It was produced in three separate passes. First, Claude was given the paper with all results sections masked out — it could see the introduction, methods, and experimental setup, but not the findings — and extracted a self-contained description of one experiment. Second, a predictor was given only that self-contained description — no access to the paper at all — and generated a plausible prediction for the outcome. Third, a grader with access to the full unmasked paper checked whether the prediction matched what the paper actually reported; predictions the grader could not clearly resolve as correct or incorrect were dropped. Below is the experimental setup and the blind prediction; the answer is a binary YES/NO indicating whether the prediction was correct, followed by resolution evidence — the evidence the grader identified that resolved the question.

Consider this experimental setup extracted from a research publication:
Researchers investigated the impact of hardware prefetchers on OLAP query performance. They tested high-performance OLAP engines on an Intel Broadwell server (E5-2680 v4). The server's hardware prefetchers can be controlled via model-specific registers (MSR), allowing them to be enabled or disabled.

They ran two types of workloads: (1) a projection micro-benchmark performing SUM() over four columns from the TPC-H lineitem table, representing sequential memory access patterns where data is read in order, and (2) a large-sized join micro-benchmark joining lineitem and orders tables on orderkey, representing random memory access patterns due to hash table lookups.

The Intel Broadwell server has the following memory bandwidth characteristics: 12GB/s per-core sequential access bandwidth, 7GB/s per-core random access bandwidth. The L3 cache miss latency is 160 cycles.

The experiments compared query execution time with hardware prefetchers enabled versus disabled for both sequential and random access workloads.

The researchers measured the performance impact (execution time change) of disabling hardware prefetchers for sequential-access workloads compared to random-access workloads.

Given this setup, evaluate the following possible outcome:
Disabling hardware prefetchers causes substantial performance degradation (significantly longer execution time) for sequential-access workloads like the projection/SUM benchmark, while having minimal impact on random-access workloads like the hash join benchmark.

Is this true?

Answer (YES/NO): NO